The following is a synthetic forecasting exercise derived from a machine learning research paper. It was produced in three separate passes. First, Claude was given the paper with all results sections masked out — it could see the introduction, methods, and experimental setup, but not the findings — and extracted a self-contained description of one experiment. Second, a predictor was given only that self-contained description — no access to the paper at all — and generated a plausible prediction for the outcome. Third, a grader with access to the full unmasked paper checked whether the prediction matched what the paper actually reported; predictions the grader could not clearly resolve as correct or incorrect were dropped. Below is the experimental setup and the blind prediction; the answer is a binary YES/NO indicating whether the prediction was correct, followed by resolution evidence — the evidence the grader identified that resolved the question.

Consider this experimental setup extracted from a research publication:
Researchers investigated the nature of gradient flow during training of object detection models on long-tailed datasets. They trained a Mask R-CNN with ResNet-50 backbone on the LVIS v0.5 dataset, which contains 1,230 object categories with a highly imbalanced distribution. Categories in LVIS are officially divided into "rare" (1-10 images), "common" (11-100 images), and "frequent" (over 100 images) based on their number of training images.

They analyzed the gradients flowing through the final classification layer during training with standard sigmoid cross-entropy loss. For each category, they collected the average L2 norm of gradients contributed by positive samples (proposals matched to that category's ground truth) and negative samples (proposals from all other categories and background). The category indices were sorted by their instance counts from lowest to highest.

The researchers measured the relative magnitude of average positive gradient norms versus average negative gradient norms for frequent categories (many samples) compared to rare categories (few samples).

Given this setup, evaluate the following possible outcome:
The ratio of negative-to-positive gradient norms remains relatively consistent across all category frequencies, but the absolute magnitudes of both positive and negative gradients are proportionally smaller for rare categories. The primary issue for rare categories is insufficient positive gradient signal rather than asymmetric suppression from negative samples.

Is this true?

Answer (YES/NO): NO